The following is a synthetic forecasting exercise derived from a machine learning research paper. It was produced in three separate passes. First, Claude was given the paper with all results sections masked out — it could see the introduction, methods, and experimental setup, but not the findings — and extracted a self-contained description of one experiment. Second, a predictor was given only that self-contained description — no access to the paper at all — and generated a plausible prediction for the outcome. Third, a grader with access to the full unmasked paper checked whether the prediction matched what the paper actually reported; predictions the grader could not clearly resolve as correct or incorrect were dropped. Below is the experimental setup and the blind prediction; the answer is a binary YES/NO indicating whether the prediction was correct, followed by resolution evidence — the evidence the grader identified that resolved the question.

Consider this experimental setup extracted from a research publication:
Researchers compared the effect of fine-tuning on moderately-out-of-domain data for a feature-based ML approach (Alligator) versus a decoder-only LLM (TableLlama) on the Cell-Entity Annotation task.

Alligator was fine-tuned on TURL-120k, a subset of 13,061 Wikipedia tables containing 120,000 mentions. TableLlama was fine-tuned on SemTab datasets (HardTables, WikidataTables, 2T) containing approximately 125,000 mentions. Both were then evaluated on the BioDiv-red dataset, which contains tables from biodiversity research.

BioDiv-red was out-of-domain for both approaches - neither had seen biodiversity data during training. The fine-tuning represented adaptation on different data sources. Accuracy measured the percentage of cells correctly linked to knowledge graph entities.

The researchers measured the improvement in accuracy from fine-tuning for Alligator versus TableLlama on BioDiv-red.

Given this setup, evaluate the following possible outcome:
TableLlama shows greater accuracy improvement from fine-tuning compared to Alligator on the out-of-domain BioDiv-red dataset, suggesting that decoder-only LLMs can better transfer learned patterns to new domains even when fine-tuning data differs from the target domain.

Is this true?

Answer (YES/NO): NO